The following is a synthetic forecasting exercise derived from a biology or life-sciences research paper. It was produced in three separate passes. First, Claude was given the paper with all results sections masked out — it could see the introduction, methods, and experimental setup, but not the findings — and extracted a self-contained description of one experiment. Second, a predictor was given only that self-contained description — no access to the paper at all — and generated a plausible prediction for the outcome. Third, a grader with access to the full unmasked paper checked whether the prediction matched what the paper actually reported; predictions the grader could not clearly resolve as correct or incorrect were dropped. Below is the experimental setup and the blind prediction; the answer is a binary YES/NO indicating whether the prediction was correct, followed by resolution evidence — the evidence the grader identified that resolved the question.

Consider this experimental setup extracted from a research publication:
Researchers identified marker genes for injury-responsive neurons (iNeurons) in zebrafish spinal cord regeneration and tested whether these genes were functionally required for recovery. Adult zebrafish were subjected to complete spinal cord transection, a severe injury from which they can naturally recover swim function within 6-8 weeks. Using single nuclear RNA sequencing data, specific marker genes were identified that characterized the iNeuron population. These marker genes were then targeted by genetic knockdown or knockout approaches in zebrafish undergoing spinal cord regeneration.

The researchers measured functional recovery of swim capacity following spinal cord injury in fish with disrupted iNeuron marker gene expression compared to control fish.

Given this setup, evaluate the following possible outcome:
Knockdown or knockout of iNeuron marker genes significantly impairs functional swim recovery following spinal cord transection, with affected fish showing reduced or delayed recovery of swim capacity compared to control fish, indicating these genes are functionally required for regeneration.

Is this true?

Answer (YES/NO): YES